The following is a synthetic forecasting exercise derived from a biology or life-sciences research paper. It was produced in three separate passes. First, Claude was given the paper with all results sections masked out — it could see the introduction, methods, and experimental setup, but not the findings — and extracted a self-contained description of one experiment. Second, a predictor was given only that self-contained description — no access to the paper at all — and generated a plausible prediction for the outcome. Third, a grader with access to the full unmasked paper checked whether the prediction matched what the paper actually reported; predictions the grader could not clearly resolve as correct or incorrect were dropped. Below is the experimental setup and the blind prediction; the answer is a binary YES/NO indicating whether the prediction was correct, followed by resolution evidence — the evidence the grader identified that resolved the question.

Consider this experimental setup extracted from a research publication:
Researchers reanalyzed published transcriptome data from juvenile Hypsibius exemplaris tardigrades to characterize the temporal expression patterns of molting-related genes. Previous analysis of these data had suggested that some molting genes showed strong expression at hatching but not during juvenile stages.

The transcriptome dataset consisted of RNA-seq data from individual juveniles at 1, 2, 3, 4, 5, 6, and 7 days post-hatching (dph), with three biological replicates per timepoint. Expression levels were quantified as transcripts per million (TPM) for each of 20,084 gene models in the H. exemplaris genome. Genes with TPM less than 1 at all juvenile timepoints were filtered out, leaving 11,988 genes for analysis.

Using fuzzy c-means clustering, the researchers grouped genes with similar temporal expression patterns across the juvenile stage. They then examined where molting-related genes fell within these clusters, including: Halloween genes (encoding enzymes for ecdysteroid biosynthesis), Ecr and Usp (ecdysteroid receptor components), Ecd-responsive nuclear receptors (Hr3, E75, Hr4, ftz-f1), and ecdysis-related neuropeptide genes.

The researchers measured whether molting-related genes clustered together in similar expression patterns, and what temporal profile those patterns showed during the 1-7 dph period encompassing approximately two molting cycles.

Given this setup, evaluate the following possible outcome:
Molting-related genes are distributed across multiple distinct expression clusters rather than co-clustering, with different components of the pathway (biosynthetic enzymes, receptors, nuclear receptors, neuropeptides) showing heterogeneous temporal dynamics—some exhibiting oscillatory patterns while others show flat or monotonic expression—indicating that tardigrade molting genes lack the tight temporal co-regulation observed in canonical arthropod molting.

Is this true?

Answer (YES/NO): NO